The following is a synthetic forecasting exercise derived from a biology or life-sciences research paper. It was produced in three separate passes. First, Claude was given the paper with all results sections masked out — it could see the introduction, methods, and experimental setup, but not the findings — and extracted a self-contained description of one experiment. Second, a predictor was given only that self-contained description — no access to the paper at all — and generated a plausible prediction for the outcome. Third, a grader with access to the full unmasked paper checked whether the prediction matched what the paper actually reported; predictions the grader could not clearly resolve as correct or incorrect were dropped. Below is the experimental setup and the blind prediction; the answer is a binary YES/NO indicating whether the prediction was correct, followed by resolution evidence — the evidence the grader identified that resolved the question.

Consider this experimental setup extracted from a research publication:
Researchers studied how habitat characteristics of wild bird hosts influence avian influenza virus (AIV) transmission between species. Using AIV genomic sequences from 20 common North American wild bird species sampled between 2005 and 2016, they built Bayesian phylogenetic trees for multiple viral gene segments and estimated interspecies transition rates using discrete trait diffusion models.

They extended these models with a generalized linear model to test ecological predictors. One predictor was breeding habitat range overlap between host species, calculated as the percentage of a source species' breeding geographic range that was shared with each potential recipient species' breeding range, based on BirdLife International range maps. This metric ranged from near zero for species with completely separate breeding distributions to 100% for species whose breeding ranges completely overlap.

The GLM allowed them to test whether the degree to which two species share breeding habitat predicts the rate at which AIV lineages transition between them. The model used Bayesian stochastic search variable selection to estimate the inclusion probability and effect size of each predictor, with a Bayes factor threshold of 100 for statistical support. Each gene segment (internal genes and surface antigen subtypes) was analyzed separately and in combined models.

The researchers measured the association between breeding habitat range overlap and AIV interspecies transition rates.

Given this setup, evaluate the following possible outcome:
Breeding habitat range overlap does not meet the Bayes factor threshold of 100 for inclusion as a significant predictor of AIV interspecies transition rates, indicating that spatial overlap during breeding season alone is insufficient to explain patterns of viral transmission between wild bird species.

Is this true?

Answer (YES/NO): NO